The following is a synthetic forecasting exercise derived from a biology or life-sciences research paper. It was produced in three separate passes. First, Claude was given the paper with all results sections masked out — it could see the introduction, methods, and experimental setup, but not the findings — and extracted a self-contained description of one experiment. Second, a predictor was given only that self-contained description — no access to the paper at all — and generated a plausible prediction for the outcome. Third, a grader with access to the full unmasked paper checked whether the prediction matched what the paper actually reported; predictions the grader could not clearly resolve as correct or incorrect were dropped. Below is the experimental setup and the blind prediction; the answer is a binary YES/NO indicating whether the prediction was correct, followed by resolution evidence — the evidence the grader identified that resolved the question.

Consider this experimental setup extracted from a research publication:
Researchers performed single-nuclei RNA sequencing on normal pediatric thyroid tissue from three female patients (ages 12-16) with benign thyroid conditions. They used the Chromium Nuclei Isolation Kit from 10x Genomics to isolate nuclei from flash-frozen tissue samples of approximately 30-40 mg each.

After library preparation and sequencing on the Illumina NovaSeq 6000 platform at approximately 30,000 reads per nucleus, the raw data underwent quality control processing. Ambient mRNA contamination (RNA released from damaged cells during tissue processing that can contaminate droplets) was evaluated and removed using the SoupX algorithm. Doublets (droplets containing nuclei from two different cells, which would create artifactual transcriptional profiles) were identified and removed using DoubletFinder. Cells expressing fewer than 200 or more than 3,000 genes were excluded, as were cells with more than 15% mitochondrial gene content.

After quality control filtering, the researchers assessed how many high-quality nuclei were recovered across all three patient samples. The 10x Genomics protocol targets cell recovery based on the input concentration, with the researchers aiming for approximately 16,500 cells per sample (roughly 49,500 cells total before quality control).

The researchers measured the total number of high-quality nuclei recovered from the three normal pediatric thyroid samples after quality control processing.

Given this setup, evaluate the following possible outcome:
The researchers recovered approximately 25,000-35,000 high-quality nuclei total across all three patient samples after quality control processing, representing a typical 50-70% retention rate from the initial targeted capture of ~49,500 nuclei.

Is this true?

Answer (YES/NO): NO